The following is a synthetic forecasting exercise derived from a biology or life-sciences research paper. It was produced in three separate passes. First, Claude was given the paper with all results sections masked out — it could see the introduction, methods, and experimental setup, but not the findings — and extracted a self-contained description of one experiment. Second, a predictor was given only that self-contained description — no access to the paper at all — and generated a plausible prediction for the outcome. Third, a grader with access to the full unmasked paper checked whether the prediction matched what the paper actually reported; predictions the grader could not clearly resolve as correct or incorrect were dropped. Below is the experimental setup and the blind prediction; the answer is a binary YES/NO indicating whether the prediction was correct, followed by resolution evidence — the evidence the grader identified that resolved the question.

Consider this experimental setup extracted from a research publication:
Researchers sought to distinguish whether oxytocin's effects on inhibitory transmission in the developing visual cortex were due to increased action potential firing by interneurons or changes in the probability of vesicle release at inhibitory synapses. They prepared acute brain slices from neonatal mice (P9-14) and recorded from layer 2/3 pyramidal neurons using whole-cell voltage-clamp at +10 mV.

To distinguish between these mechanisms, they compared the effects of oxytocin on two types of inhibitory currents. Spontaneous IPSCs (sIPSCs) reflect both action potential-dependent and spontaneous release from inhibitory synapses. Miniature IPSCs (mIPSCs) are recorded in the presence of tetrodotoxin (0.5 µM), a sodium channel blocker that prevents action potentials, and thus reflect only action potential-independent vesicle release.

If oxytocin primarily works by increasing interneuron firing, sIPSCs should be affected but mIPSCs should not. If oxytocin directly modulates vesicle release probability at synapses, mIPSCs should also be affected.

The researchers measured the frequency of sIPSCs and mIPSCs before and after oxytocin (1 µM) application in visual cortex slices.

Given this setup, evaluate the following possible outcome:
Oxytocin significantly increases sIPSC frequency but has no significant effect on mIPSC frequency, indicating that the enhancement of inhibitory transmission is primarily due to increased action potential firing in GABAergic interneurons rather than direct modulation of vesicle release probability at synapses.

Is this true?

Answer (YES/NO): YES